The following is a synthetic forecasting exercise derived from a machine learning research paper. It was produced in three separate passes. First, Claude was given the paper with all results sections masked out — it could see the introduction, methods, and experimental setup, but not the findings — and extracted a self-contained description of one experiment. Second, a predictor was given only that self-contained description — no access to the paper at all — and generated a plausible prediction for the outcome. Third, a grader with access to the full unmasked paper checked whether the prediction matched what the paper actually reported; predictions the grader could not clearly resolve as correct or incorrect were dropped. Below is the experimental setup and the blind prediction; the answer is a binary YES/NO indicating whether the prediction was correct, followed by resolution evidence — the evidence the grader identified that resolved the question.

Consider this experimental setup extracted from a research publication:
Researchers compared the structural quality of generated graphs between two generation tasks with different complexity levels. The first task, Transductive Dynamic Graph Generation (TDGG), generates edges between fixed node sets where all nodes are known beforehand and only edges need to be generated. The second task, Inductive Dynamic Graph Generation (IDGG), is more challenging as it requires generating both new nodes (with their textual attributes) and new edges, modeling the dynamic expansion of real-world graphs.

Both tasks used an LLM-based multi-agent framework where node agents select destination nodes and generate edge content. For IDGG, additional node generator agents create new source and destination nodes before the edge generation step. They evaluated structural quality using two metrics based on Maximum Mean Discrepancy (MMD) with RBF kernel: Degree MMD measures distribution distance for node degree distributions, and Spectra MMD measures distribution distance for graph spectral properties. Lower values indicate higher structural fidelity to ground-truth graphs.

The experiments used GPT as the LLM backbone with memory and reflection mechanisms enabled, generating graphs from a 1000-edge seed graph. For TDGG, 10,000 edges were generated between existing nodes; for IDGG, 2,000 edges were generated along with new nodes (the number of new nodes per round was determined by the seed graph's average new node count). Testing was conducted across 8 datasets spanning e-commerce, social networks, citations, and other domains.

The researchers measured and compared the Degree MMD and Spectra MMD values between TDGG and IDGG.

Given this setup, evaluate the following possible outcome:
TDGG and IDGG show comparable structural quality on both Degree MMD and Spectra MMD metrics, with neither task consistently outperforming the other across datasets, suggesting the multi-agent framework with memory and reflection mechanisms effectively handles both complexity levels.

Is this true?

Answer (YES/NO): NO